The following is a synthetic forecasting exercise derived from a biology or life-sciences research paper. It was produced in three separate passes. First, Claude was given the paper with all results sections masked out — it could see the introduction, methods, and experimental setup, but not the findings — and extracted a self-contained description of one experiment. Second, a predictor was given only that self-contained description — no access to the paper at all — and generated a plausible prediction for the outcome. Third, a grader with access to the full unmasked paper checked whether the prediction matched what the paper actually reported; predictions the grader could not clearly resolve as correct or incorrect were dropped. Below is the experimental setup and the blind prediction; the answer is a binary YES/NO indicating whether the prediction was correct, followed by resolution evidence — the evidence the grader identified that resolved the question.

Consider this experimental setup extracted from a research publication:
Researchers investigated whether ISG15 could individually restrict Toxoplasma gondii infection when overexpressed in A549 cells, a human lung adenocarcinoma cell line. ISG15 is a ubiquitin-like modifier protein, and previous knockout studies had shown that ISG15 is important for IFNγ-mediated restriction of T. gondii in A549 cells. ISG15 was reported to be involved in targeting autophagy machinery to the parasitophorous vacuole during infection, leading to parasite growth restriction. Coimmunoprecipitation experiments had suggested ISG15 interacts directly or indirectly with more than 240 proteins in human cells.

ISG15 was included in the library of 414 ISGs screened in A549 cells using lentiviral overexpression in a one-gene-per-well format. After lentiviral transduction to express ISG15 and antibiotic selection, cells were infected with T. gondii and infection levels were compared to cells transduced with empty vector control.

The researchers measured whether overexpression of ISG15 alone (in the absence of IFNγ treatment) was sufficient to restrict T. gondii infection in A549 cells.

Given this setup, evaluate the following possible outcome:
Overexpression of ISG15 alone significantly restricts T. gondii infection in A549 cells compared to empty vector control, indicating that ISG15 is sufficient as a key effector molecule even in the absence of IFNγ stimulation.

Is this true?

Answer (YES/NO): NO